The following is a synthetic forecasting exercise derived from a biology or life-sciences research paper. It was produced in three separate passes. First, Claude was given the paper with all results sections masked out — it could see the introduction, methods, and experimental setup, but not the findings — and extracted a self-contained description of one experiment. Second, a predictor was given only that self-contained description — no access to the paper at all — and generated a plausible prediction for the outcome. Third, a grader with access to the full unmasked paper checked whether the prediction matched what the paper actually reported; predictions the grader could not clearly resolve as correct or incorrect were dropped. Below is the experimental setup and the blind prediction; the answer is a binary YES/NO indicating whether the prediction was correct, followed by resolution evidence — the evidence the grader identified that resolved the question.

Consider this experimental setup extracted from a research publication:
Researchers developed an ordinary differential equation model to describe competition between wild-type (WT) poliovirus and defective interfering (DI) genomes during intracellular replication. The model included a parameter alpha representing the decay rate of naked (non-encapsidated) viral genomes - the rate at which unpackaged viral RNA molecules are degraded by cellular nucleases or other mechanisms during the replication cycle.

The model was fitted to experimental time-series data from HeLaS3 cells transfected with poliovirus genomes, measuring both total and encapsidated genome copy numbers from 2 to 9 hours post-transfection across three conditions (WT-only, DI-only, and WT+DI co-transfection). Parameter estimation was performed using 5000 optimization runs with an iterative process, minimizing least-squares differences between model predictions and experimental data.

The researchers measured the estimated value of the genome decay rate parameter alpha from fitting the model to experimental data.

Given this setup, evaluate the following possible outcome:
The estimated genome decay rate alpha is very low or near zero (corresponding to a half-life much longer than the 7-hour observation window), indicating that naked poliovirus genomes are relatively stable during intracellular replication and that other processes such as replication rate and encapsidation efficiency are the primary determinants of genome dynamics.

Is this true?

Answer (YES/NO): YES